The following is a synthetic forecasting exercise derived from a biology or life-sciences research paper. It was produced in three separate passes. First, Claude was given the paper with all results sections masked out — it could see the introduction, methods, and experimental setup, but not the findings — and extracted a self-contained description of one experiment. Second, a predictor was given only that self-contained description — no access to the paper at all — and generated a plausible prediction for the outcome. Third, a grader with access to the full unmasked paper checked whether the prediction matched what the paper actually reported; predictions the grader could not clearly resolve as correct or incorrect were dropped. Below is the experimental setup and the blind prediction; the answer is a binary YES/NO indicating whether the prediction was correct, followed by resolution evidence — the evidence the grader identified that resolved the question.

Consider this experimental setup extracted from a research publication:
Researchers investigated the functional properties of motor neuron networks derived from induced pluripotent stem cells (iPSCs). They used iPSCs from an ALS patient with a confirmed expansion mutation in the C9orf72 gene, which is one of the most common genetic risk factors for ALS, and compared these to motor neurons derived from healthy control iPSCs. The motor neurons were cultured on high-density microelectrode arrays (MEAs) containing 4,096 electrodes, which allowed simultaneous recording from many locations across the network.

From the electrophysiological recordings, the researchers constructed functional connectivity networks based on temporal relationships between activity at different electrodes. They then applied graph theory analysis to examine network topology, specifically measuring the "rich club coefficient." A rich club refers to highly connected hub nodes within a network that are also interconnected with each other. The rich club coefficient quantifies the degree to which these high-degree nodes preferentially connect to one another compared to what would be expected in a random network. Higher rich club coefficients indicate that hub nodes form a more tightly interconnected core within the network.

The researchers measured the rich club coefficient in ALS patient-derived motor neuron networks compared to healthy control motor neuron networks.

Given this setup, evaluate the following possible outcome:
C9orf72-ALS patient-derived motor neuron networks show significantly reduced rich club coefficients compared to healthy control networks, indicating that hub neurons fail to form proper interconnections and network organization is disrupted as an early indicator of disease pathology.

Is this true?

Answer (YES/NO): NO